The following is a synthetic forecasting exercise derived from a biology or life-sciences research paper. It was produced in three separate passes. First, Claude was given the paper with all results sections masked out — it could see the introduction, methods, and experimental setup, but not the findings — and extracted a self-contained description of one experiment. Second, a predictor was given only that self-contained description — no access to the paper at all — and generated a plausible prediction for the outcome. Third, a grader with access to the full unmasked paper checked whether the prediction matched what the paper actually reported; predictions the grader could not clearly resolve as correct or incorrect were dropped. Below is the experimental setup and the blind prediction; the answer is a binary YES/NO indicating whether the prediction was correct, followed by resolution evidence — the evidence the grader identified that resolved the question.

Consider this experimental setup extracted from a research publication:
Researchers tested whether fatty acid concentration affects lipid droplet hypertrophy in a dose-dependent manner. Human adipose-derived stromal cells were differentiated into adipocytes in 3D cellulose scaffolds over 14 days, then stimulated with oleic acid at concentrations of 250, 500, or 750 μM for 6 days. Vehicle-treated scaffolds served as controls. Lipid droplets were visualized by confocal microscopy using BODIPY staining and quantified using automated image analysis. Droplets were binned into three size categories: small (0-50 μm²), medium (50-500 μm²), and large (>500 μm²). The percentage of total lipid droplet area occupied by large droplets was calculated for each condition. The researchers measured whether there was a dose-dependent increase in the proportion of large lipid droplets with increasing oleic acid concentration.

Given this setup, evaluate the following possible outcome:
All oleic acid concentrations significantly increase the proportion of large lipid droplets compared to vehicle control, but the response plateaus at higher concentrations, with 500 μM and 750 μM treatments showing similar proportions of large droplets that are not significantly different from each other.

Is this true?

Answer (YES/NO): NO